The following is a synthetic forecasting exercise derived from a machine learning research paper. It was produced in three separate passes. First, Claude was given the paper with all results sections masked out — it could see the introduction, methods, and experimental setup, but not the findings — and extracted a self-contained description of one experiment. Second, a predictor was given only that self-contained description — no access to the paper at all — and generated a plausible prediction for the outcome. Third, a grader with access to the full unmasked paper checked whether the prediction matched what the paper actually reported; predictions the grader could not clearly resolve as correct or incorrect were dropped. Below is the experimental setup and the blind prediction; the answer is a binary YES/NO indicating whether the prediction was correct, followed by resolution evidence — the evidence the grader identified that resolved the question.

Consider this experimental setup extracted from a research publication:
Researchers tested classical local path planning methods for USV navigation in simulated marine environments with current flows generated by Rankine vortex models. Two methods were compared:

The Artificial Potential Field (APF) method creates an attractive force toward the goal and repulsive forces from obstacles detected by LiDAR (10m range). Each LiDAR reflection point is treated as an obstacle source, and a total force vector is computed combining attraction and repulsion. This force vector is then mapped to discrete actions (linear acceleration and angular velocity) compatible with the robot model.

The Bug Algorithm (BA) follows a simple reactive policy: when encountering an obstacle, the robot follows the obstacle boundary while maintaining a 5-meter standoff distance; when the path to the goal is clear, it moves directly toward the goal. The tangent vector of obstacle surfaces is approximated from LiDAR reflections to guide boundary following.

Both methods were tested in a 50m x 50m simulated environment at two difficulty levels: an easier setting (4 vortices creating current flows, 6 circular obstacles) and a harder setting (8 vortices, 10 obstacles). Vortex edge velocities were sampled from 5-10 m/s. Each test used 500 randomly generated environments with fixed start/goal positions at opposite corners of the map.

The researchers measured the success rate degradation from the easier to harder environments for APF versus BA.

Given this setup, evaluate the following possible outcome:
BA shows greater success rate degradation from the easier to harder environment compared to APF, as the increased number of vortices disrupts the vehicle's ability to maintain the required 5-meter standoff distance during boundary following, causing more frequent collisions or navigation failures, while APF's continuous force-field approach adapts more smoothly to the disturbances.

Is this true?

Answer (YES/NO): NO